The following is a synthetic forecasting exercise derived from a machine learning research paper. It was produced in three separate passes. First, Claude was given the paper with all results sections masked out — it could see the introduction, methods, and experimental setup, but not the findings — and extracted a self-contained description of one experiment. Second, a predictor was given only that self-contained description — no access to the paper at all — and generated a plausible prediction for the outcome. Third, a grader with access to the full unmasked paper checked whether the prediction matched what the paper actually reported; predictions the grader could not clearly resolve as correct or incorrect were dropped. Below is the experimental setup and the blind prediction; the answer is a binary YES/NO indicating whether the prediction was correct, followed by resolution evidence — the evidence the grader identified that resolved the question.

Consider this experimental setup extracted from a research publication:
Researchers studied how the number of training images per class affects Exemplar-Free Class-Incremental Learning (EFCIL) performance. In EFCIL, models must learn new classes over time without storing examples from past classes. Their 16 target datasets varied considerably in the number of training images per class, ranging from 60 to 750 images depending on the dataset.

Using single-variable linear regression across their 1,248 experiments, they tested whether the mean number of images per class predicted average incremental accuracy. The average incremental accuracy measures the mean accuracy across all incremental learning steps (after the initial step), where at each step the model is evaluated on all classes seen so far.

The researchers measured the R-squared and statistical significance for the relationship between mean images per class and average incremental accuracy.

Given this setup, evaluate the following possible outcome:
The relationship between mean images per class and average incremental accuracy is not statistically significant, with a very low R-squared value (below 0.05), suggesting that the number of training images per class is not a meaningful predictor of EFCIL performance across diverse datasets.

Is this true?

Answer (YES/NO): NO